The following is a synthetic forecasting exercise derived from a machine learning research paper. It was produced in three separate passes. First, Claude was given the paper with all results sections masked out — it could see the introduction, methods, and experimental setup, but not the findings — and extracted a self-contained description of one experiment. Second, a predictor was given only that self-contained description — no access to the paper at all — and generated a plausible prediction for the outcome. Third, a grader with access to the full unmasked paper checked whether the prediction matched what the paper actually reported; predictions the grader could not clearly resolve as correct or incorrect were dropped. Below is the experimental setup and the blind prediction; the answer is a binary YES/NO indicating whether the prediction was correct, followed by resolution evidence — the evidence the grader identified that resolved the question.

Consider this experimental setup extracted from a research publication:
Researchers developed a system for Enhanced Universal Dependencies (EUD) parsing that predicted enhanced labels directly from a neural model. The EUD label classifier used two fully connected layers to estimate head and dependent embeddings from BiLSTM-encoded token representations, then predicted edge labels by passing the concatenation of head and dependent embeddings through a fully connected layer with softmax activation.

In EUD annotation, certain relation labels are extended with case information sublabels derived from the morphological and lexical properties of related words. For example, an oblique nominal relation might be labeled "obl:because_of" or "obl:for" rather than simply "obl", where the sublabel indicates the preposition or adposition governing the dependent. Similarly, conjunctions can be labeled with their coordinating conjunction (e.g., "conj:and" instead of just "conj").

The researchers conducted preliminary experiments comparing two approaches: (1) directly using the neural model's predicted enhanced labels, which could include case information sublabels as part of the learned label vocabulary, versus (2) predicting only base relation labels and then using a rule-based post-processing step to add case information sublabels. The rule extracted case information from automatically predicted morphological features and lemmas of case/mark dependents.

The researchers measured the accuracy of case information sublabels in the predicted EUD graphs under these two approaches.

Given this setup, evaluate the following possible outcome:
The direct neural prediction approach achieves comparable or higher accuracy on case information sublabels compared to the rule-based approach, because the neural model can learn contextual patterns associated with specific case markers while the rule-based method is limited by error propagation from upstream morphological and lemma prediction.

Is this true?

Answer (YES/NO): NO